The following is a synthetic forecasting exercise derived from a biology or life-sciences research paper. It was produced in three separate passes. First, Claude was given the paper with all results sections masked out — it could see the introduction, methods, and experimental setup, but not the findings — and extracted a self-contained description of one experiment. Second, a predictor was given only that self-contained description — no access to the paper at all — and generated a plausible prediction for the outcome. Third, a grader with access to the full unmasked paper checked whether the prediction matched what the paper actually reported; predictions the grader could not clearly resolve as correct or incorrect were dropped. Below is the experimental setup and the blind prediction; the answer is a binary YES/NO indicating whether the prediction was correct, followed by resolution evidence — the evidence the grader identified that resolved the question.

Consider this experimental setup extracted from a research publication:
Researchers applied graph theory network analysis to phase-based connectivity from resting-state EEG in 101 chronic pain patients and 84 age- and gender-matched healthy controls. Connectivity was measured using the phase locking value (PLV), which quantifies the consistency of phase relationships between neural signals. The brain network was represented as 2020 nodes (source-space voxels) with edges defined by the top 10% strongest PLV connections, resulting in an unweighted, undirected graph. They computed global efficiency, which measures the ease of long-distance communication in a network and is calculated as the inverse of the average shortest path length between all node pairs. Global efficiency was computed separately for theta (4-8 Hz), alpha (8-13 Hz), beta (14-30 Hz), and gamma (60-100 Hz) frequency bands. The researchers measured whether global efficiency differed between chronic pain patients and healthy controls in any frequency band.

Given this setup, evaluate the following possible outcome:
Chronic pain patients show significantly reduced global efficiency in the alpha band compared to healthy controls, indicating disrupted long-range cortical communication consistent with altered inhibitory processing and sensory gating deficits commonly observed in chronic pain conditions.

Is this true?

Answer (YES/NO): NO